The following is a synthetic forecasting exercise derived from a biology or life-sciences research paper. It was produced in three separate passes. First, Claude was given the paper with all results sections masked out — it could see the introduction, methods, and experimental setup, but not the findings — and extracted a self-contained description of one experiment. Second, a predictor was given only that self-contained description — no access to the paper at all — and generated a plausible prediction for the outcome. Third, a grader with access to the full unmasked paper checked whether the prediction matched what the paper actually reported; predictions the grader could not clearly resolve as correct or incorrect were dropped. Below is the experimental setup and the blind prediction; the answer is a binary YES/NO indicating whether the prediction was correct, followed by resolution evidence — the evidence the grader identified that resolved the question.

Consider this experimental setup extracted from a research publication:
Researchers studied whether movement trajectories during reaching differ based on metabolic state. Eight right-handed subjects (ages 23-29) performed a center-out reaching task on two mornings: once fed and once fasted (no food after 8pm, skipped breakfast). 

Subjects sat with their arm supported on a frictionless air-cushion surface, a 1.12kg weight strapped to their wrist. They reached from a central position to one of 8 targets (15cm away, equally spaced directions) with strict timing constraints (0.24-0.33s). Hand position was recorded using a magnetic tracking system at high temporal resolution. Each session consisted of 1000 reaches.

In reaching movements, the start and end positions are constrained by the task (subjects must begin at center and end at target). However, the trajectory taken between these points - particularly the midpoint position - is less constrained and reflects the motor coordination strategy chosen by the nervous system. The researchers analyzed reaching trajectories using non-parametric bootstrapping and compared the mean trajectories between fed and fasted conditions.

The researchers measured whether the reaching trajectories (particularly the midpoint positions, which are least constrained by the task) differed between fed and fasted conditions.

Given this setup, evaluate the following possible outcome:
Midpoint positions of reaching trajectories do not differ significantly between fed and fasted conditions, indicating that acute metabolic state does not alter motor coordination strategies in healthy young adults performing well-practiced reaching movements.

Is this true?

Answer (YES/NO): NO